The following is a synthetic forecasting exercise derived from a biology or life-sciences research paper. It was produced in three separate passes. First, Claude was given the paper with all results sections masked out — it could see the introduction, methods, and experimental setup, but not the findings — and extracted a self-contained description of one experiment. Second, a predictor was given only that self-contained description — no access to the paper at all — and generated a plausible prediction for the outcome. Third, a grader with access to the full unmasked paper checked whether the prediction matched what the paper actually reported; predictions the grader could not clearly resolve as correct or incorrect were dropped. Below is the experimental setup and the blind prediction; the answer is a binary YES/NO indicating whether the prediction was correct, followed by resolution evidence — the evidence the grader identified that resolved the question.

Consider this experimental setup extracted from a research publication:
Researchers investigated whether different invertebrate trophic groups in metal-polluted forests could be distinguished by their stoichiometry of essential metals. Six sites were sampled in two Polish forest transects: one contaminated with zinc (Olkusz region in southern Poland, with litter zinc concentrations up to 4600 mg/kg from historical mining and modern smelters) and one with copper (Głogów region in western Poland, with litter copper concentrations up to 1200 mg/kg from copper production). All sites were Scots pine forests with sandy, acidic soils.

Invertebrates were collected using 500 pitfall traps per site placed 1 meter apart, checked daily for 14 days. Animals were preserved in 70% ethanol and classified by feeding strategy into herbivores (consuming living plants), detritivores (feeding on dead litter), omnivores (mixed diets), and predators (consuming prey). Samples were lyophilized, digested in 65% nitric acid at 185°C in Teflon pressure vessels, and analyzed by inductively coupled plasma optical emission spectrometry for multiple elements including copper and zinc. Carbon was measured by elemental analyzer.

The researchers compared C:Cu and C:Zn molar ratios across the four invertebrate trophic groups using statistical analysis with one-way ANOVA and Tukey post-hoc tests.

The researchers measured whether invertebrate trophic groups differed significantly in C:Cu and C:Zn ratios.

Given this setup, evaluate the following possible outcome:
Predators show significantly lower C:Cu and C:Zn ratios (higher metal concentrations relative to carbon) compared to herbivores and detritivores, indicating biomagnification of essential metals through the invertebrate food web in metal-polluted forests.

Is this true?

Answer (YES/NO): NO